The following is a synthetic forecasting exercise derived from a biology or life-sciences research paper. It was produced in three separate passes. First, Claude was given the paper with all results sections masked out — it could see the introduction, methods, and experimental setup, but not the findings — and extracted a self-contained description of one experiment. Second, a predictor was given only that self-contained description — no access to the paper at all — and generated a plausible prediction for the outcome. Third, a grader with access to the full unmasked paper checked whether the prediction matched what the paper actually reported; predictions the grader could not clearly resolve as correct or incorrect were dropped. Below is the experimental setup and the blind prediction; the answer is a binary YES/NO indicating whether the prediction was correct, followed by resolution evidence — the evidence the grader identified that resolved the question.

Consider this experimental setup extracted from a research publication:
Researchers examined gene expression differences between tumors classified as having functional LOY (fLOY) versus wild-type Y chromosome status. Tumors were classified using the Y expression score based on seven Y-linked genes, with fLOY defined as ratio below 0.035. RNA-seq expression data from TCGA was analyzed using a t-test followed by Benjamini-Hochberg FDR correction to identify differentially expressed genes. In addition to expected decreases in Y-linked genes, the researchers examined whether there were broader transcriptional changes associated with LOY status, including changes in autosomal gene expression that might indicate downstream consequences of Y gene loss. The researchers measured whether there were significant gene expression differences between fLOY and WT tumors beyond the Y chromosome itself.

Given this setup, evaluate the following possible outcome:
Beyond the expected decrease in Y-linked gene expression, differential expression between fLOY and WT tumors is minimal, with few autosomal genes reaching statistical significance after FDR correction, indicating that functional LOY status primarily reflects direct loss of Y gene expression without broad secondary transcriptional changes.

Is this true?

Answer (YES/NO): YES